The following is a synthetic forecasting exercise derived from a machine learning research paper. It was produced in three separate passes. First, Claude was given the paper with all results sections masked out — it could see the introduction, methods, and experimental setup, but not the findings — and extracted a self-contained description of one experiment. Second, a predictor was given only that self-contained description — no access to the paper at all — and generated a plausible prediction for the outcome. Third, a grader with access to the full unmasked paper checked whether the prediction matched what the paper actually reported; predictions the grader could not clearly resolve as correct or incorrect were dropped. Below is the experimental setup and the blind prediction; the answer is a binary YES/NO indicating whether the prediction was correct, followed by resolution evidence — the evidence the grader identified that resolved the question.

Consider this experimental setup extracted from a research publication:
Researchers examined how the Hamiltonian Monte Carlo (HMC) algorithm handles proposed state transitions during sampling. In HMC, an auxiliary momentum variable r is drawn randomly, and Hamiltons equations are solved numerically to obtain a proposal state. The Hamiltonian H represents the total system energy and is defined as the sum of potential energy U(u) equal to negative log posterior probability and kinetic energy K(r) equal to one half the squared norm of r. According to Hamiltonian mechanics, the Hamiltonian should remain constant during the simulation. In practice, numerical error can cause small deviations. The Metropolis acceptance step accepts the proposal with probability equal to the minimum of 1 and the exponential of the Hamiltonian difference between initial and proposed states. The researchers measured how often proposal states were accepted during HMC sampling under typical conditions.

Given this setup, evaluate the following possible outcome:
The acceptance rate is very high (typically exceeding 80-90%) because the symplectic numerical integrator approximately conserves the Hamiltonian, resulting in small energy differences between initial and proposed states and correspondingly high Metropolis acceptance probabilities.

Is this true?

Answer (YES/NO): YES